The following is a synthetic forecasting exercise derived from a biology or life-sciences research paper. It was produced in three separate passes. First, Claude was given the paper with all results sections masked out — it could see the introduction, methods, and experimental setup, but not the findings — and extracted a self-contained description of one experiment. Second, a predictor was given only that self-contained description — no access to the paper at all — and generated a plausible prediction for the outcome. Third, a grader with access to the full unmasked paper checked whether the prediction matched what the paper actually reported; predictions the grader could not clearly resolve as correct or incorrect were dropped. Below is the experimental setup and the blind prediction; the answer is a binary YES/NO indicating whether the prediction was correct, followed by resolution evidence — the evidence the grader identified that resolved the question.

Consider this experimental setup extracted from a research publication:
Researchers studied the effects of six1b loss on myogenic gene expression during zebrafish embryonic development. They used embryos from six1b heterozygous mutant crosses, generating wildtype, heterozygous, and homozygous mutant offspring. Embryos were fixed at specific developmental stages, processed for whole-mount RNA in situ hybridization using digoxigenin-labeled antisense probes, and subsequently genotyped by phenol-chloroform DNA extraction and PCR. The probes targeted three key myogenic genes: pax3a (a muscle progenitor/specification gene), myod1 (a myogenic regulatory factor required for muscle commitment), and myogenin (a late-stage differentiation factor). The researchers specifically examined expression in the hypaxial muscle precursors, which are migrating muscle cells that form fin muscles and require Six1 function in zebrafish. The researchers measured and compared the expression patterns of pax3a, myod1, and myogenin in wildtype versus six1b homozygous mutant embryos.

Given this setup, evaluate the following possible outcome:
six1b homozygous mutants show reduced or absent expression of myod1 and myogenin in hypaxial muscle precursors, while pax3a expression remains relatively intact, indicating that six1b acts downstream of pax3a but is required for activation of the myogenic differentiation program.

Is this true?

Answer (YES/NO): NO